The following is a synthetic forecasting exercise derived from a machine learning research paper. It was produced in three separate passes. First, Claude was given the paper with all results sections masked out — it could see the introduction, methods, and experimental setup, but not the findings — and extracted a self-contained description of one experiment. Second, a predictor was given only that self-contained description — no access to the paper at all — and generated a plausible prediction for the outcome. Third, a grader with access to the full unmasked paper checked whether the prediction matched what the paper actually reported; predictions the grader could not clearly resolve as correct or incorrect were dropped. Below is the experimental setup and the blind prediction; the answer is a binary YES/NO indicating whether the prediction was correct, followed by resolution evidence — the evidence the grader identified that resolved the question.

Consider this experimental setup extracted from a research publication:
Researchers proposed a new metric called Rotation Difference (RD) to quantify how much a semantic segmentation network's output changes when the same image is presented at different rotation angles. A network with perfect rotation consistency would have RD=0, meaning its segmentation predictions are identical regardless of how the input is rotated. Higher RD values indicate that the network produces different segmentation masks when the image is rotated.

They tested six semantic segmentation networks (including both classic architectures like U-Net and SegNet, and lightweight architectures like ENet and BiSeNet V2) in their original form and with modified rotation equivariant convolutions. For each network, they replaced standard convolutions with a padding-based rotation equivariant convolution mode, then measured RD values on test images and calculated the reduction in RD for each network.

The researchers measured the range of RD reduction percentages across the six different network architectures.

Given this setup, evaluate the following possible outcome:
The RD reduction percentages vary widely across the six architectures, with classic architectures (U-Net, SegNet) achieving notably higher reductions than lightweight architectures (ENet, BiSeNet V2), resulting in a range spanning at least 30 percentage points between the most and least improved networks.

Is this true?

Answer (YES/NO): NO